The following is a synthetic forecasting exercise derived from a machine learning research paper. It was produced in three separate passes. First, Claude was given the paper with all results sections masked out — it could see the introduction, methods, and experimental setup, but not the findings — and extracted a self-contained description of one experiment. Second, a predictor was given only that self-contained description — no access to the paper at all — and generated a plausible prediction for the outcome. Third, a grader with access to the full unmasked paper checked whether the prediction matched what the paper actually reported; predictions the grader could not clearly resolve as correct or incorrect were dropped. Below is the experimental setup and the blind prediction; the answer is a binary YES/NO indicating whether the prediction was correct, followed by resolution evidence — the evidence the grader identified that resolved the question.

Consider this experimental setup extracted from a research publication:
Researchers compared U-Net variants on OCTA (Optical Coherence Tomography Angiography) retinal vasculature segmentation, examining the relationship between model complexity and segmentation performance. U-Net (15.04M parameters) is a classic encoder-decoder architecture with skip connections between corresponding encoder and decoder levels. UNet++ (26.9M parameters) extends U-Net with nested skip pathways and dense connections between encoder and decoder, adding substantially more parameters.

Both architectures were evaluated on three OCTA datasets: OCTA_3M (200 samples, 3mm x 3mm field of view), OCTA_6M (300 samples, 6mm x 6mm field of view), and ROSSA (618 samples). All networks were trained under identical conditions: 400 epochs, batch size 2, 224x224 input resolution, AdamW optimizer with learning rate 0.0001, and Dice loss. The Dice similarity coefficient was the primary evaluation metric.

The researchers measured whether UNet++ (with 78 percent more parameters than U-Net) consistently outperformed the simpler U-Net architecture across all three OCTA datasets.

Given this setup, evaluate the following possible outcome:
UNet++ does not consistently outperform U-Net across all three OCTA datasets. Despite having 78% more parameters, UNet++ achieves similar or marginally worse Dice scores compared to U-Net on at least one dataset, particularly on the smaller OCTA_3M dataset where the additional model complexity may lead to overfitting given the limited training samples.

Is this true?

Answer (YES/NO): NO